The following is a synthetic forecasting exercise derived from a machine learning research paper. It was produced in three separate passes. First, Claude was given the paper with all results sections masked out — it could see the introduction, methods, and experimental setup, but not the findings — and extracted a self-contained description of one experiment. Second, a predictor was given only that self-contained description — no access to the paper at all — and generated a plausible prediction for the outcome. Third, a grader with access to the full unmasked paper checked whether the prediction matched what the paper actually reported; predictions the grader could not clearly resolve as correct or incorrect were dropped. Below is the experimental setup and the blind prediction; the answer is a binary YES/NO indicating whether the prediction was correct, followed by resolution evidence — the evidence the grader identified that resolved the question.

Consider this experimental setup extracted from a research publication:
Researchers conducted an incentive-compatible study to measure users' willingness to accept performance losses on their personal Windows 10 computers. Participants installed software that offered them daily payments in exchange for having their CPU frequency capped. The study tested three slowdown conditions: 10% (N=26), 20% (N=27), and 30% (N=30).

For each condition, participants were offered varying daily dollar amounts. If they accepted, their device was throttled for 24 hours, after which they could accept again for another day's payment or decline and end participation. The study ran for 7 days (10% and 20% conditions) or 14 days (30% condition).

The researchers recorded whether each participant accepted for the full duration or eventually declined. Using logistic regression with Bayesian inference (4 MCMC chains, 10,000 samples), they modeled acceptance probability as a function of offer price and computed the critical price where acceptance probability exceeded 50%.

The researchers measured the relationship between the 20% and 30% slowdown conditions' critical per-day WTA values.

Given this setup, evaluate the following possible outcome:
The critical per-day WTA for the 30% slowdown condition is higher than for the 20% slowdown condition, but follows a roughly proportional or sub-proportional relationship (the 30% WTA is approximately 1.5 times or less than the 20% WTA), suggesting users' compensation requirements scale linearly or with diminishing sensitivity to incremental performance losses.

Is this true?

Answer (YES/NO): YES